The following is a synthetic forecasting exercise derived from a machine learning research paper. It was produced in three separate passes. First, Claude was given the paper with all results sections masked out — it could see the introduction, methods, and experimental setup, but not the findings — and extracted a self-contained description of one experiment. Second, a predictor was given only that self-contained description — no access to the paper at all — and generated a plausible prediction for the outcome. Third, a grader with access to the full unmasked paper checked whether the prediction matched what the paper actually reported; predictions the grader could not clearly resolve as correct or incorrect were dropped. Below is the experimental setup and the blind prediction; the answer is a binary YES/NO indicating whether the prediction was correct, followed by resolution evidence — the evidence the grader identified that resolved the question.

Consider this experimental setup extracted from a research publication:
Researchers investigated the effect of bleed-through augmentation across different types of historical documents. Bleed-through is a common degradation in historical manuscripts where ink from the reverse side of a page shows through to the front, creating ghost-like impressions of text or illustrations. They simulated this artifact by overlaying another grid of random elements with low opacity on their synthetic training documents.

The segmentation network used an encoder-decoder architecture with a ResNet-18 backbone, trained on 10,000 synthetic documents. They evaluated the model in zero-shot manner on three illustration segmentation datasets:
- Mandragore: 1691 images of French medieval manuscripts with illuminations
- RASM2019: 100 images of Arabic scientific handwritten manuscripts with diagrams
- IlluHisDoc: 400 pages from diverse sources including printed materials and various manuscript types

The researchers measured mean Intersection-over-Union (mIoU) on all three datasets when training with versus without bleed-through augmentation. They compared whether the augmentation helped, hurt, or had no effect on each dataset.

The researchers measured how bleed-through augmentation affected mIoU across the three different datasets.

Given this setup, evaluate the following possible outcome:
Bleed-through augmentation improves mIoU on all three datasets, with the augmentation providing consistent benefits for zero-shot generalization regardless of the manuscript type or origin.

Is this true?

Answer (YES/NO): NO